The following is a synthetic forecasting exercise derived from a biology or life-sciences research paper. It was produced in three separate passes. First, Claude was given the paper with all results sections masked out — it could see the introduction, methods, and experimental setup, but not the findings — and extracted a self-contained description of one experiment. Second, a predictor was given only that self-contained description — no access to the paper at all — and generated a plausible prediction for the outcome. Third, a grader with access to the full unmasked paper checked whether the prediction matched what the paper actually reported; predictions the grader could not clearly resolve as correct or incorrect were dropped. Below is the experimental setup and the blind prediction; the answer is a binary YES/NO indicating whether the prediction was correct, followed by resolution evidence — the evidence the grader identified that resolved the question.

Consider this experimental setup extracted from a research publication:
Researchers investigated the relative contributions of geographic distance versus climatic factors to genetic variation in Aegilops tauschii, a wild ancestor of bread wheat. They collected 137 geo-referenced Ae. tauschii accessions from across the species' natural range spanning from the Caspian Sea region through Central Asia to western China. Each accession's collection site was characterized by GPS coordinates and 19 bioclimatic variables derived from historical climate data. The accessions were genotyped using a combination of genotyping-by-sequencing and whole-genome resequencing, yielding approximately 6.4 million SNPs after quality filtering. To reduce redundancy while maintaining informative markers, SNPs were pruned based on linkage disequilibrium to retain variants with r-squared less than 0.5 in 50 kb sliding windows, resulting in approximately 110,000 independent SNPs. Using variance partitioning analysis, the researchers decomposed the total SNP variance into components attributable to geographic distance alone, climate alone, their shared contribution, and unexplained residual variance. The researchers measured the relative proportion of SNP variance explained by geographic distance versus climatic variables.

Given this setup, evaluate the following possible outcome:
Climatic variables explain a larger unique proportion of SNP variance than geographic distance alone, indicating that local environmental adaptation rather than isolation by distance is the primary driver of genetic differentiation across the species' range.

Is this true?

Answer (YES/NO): YES